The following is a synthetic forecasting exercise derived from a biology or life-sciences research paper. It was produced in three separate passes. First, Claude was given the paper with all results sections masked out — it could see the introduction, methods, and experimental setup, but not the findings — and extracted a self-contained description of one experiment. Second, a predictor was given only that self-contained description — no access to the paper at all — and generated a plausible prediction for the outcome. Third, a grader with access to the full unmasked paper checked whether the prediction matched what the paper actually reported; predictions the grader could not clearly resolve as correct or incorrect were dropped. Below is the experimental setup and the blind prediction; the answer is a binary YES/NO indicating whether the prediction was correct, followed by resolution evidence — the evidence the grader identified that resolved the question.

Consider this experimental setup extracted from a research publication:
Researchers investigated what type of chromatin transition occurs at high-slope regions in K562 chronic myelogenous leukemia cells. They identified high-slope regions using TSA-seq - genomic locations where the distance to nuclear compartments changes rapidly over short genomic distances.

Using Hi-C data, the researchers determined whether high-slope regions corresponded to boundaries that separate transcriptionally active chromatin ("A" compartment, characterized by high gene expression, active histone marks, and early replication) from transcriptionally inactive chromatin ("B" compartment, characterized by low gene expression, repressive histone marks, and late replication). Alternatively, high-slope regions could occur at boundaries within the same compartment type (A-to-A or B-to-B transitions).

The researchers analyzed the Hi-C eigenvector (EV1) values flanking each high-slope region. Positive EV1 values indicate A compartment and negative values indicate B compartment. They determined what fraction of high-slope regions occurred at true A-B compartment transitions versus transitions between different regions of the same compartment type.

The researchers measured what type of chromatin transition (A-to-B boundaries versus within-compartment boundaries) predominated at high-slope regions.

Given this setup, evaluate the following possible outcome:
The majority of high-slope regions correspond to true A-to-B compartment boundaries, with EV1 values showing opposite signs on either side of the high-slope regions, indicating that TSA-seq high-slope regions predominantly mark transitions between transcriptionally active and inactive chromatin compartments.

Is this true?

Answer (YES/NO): NO